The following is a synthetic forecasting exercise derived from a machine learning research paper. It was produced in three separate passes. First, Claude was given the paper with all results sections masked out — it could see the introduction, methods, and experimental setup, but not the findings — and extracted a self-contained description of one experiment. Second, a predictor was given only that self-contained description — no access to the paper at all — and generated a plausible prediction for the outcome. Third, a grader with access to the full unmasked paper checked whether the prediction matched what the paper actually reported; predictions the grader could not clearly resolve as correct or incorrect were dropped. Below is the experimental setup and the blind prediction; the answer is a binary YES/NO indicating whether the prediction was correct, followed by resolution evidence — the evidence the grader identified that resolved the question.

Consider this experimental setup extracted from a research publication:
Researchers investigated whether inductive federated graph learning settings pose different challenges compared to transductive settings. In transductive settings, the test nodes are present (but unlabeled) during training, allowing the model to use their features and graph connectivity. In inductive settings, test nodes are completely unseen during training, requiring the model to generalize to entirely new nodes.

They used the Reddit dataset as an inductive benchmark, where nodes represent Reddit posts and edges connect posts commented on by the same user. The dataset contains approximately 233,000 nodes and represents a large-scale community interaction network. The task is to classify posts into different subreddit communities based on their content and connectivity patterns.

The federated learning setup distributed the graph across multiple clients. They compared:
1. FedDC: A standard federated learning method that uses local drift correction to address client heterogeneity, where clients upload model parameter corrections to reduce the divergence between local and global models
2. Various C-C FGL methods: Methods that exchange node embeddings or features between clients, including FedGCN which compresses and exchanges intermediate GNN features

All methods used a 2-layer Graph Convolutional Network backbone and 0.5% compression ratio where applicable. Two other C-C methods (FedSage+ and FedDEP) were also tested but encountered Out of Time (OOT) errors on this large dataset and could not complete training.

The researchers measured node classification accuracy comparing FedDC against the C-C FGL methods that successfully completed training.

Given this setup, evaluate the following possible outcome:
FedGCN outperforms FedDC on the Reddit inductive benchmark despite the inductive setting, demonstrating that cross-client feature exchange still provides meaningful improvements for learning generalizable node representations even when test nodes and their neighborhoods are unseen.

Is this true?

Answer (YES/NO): NO